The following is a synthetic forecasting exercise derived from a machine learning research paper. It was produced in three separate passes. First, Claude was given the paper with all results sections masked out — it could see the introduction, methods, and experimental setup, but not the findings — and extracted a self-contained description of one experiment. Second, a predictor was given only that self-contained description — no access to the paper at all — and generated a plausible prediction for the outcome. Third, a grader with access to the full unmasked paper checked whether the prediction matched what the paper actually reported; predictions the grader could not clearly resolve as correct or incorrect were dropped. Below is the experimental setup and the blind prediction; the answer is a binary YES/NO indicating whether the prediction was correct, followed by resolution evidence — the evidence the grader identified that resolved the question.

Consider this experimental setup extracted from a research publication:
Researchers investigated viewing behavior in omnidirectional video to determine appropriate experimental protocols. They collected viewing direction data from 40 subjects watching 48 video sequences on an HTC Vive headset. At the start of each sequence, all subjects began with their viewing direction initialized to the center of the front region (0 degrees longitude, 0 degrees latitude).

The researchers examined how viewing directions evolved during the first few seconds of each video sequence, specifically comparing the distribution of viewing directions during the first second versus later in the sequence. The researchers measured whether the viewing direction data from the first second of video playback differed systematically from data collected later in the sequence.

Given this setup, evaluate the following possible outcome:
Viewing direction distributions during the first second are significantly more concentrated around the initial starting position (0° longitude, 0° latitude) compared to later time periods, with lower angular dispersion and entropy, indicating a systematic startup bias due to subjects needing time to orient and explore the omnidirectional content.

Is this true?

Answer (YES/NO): YES